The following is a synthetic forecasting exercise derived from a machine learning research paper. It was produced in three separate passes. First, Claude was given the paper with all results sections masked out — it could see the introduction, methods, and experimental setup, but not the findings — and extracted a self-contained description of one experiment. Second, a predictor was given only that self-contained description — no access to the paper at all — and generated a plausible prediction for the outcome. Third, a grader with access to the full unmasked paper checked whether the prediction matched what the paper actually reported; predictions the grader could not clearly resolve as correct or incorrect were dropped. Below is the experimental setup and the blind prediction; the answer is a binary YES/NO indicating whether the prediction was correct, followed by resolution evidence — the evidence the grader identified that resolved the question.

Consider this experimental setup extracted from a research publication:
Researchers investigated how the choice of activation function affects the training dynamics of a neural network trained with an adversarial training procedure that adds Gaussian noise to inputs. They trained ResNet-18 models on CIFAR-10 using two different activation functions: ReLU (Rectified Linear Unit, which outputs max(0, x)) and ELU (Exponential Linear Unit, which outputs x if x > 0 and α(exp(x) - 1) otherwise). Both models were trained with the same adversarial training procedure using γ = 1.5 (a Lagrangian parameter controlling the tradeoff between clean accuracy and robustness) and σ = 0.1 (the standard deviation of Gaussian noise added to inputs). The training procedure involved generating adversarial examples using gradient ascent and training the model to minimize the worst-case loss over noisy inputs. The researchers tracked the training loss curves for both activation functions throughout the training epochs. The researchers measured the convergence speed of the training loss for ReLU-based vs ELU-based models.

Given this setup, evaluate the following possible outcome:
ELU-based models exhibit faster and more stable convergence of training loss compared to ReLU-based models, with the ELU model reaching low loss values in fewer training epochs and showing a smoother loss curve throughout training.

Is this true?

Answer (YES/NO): NO